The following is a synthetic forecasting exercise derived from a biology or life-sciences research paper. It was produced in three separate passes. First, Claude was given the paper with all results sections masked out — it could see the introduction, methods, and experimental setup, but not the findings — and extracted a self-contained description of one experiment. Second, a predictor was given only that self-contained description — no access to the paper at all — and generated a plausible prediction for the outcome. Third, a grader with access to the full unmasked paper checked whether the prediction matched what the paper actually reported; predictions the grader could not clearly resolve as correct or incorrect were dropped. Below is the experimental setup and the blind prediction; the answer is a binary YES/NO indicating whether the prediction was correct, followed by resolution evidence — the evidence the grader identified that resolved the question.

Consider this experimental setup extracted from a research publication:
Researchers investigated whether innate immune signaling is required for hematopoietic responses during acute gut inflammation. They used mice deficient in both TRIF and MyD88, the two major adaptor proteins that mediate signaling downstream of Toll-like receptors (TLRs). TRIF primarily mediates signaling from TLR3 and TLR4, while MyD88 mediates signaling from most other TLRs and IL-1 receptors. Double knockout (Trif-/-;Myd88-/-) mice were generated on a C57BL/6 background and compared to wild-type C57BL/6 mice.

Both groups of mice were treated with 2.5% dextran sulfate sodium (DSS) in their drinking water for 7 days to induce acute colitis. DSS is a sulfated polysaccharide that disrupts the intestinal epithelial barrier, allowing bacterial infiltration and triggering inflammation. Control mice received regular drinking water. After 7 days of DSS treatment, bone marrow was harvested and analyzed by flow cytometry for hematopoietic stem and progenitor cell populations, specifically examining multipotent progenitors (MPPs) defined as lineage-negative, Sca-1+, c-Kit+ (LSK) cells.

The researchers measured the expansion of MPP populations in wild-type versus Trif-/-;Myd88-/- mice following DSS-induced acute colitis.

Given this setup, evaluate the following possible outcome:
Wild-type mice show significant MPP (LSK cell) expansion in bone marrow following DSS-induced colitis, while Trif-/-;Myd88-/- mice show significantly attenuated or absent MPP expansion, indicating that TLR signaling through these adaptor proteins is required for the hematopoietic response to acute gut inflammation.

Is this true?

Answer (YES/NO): YES